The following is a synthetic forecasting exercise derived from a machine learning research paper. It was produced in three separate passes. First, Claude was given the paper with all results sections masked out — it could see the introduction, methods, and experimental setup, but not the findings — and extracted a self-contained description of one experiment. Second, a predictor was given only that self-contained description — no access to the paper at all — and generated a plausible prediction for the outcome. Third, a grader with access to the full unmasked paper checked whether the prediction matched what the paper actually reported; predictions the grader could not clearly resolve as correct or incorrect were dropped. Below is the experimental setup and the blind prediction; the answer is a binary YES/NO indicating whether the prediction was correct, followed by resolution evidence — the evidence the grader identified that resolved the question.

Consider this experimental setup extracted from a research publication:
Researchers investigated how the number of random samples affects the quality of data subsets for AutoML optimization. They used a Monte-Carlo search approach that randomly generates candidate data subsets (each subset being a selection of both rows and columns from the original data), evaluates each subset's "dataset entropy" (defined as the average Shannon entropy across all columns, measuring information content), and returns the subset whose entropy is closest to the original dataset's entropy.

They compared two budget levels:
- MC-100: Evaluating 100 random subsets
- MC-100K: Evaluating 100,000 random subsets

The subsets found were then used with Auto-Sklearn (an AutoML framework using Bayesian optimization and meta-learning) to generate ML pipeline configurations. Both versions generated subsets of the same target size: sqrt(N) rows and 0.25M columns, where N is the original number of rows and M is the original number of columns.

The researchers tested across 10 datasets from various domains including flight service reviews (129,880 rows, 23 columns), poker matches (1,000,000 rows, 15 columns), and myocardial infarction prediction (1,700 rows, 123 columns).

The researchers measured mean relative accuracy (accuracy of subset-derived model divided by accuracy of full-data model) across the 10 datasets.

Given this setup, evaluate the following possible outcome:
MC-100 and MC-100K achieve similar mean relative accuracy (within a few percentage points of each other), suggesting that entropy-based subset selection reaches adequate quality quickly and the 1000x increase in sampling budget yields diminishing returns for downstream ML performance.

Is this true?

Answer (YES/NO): NO